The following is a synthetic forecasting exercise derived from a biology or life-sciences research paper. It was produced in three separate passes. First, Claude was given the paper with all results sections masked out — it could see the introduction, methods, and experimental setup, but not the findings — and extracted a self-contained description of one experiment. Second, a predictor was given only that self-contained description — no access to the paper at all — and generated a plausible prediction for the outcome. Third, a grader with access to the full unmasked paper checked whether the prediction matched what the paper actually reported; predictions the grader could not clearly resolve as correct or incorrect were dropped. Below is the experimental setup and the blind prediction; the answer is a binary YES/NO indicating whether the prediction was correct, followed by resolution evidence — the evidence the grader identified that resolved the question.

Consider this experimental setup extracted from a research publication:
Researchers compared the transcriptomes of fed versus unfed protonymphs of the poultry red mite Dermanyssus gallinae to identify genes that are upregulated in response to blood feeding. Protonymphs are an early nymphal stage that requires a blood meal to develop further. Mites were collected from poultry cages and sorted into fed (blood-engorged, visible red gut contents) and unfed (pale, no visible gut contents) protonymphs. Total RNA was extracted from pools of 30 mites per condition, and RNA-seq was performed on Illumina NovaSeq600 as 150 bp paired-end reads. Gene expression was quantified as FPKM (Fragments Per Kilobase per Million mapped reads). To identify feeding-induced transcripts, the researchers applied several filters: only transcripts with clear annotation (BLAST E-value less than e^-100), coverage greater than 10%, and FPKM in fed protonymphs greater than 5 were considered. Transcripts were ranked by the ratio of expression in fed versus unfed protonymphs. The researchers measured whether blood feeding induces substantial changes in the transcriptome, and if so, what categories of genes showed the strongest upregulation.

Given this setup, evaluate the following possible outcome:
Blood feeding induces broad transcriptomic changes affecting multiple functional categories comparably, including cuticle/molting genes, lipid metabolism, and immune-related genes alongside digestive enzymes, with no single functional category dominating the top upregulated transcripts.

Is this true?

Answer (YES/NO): NO